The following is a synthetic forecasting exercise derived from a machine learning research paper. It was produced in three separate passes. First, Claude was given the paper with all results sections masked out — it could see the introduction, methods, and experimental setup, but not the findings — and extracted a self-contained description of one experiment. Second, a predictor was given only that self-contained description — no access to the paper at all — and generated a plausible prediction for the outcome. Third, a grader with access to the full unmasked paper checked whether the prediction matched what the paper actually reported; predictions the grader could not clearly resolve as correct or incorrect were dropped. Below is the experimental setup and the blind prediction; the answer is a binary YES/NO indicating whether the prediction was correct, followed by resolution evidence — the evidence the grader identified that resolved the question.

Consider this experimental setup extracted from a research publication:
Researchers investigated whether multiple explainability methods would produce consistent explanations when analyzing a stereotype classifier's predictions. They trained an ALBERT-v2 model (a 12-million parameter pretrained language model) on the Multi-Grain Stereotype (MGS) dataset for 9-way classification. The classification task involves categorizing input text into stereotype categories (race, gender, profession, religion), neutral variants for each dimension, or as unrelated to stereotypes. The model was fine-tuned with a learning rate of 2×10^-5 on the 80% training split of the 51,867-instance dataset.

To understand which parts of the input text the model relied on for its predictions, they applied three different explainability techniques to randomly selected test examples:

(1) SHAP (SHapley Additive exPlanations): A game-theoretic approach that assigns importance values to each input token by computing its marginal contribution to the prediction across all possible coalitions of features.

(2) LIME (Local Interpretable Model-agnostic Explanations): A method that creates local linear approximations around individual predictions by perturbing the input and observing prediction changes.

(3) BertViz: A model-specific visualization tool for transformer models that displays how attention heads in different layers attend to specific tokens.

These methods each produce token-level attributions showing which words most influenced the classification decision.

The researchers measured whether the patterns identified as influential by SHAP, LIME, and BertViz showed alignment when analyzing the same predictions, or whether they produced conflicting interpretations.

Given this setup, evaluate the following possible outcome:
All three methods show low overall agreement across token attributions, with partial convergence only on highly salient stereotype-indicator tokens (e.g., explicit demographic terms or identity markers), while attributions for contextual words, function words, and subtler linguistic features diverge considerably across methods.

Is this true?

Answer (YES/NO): NO